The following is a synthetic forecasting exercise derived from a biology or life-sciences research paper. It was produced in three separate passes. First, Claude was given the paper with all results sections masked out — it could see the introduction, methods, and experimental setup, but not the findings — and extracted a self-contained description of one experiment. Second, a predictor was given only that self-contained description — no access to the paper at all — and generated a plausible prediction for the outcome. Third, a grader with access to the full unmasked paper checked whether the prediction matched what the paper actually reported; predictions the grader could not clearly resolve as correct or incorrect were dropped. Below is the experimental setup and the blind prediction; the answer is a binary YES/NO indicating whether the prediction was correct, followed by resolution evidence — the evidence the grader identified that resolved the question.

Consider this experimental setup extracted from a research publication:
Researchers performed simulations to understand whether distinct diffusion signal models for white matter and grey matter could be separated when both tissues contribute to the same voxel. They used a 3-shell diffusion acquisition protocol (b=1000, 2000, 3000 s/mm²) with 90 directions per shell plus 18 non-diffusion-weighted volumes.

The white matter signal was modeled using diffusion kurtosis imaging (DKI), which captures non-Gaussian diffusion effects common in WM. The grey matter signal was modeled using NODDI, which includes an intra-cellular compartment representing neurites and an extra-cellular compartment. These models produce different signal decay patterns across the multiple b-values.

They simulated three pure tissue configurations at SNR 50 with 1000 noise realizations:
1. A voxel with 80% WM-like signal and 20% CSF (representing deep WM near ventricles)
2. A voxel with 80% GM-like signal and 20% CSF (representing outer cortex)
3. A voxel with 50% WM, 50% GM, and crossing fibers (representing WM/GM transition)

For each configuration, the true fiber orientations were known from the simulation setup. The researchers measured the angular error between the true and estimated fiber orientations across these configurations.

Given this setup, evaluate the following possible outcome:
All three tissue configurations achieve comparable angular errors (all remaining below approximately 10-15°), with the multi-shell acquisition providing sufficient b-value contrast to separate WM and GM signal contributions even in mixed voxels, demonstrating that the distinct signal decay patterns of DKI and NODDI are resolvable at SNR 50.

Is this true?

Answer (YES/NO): NO